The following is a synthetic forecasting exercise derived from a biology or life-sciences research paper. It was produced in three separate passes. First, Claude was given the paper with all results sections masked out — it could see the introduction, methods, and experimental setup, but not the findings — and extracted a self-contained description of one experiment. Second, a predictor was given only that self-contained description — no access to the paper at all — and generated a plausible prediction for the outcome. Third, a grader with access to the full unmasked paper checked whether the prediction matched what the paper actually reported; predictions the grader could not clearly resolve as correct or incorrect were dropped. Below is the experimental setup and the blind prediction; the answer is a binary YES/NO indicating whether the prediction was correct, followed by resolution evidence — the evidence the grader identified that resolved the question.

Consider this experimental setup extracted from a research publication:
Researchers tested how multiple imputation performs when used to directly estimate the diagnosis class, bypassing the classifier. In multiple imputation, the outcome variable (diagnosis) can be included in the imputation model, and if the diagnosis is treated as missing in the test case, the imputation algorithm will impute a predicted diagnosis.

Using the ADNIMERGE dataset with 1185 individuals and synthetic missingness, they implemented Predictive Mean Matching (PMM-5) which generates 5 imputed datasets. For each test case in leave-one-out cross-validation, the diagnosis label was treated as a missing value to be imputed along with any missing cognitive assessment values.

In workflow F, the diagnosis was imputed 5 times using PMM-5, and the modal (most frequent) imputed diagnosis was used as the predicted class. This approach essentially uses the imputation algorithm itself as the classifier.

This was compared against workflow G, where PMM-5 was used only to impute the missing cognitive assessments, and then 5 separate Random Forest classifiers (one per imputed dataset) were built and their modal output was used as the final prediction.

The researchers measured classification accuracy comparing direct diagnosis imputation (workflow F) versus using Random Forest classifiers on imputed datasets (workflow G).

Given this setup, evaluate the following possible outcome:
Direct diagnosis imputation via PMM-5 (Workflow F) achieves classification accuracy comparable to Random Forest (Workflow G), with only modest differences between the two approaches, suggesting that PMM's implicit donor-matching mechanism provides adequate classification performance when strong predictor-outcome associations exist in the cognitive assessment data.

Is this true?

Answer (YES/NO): NO